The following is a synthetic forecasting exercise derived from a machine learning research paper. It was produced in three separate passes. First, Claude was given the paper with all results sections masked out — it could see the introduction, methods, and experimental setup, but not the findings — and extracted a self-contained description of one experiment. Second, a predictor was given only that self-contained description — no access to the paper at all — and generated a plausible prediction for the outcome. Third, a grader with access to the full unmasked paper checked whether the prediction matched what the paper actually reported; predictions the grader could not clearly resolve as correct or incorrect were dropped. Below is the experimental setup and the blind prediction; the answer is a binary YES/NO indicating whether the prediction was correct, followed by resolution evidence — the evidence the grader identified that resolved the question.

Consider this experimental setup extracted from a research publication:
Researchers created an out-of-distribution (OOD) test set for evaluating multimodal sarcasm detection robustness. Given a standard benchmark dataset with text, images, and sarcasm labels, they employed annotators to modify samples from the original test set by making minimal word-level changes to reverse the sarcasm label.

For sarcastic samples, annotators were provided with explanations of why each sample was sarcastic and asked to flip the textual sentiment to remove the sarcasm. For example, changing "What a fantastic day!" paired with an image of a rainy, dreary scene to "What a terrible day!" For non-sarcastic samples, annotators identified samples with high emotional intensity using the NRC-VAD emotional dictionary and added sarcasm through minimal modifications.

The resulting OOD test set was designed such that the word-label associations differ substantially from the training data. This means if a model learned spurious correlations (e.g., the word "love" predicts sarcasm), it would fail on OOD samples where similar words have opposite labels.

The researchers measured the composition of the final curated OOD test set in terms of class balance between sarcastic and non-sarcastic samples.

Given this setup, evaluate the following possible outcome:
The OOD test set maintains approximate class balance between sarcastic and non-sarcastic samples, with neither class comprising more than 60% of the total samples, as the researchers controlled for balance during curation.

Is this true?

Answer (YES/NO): NO